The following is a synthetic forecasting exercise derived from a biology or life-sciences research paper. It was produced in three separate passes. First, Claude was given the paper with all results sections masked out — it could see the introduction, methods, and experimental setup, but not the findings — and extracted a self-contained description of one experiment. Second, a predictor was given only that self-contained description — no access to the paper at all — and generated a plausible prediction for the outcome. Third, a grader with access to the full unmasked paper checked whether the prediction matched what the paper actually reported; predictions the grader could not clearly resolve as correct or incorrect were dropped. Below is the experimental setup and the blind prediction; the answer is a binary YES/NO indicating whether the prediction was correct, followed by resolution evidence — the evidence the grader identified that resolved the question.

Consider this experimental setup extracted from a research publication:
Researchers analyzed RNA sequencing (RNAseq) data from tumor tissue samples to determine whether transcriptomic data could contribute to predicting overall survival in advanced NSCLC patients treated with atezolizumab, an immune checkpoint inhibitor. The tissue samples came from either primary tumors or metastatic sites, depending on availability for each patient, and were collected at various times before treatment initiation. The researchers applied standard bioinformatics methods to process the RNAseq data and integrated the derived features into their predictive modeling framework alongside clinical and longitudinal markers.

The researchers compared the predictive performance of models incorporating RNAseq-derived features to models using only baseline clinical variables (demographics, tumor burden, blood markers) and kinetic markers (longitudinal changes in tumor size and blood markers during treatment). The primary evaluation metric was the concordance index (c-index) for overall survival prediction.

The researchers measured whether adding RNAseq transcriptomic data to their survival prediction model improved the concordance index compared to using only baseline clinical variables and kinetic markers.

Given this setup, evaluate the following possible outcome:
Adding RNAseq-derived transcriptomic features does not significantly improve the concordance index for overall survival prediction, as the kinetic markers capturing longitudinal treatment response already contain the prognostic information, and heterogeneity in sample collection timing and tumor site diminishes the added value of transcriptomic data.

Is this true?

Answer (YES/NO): YES